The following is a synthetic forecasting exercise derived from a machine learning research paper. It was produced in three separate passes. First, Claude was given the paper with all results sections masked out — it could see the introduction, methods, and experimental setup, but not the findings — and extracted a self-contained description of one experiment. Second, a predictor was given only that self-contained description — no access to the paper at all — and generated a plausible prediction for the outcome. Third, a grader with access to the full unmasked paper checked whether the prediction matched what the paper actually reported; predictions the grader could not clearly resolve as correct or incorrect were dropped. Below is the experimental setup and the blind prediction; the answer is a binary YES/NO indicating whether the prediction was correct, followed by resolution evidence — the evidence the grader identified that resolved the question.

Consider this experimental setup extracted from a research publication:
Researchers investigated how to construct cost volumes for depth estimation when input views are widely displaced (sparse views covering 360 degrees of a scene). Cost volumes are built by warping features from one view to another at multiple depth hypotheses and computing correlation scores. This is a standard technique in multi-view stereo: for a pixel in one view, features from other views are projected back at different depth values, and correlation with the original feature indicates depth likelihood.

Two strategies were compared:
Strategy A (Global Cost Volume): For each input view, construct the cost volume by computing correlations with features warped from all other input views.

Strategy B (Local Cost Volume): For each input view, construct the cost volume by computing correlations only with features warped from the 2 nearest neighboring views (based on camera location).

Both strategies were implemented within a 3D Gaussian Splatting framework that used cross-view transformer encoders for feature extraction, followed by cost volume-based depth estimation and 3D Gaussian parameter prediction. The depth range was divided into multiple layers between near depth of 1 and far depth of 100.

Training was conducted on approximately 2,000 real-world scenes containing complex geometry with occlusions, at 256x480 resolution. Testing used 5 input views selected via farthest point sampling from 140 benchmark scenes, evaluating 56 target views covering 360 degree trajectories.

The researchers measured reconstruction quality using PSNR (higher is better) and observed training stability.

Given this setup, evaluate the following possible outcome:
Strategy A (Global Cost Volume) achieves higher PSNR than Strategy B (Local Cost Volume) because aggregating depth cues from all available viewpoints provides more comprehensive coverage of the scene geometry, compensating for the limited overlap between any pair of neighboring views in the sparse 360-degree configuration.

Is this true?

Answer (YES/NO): NO